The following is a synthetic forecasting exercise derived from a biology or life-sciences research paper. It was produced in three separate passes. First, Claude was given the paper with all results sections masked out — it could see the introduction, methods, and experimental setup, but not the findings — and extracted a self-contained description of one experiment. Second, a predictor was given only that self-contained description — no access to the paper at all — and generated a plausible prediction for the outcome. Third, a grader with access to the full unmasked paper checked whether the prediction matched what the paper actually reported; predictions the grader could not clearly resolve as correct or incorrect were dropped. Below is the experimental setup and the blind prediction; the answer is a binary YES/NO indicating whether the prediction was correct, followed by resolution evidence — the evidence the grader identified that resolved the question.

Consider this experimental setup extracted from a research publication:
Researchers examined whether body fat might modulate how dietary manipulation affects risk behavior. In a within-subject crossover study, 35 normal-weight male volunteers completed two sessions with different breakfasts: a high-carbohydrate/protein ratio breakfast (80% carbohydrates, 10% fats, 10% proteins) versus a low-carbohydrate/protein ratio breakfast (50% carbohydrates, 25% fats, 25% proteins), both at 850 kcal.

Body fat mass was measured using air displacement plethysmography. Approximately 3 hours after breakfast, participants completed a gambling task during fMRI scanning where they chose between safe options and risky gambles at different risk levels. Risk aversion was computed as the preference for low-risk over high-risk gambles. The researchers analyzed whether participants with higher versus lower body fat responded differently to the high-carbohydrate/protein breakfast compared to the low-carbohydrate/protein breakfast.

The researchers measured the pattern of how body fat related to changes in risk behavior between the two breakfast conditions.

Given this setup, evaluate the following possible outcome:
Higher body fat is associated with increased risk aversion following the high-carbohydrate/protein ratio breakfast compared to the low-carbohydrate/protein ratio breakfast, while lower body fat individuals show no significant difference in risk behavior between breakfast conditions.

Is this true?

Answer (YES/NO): NO